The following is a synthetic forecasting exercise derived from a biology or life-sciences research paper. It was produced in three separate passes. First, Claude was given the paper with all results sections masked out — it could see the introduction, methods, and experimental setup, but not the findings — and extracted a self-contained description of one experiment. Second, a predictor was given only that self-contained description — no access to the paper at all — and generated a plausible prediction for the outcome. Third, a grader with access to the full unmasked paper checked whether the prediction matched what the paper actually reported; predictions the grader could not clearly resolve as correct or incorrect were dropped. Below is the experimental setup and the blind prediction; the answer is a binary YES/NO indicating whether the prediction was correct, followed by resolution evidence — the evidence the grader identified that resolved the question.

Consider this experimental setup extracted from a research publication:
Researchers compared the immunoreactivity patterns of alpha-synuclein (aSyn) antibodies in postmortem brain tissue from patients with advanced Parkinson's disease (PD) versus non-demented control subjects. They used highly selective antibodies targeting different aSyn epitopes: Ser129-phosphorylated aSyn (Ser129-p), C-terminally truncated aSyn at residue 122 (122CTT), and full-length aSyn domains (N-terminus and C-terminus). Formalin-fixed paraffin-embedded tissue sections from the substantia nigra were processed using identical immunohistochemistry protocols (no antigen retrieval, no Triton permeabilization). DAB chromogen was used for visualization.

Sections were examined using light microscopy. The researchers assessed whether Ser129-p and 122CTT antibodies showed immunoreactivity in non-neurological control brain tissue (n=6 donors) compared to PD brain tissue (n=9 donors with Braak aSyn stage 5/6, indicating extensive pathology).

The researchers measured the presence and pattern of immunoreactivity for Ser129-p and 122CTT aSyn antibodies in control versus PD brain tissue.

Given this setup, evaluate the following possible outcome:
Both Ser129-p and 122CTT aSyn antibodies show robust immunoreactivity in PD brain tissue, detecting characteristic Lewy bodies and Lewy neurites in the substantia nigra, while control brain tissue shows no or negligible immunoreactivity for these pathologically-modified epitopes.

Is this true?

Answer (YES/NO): NO